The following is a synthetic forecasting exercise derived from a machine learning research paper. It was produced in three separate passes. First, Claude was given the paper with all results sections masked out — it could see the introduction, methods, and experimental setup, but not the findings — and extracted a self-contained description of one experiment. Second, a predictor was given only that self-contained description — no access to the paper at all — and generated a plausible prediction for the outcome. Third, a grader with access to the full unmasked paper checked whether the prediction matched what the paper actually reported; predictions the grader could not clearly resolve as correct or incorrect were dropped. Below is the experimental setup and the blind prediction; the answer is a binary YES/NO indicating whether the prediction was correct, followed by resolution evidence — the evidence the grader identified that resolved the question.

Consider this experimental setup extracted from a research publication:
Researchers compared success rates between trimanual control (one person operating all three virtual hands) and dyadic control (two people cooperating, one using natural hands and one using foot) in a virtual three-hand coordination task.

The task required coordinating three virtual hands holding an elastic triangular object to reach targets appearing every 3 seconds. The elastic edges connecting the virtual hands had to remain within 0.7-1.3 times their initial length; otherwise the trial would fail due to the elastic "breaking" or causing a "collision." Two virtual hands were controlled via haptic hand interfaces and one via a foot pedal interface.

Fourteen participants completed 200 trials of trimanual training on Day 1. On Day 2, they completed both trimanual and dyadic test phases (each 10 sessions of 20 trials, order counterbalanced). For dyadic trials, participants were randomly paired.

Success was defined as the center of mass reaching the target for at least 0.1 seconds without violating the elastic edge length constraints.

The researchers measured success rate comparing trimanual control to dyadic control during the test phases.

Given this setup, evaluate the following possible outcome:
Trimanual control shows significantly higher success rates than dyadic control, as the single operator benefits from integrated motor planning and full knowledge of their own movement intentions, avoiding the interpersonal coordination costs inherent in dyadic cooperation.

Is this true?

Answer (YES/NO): NO